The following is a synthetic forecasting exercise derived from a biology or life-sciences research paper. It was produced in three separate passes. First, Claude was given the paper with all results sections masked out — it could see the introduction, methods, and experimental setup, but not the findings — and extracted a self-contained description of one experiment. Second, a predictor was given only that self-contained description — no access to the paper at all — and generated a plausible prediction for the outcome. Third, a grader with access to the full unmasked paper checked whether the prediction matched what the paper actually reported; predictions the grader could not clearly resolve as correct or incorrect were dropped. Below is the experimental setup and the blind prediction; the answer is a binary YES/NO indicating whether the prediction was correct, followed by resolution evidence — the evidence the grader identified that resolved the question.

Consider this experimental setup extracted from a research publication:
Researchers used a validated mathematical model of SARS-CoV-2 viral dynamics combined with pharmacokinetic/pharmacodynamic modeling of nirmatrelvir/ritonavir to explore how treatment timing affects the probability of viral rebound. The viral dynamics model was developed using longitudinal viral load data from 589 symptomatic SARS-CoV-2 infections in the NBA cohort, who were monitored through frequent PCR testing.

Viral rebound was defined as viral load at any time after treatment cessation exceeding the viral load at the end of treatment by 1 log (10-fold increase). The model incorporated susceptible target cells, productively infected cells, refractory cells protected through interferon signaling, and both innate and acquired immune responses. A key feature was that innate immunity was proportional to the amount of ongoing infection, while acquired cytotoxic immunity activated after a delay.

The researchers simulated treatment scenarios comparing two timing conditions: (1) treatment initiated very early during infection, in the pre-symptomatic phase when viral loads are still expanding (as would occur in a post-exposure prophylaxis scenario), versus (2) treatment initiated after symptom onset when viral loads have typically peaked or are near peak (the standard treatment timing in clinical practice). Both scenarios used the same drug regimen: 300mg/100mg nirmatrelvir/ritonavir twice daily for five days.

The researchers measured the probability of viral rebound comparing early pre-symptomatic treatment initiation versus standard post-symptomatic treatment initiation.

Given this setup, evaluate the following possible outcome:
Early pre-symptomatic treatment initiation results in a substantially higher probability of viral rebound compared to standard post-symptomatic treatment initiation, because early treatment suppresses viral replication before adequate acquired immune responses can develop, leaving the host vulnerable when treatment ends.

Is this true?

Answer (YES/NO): YES